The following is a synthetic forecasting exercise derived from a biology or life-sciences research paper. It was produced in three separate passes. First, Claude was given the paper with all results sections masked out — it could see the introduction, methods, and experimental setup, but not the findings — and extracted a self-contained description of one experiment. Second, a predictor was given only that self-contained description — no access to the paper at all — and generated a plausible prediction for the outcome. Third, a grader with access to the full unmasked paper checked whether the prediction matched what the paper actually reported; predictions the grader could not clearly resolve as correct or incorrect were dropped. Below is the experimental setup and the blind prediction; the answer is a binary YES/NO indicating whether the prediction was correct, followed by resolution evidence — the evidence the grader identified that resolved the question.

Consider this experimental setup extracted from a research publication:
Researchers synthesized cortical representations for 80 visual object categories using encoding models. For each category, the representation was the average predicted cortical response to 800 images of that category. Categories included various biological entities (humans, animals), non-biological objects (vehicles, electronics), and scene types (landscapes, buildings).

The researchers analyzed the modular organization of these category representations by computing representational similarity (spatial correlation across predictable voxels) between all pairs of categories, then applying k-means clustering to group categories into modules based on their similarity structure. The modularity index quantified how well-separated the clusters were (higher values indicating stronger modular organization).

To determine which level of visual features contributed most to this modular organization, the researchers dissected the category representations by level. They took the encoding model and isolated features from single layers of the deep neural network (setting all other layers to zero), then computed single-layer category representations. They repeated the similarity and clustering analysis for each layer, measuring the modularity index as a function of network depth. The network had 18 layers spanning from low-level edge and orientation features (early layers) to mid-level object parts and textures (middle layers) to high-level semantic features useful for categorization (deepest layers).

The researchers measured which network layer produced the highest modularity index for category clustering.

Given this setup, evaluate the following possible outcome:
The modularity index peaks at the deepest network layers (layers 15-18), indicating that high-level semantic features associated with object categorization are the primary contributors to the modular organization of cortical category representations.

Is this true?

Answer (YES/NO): NO